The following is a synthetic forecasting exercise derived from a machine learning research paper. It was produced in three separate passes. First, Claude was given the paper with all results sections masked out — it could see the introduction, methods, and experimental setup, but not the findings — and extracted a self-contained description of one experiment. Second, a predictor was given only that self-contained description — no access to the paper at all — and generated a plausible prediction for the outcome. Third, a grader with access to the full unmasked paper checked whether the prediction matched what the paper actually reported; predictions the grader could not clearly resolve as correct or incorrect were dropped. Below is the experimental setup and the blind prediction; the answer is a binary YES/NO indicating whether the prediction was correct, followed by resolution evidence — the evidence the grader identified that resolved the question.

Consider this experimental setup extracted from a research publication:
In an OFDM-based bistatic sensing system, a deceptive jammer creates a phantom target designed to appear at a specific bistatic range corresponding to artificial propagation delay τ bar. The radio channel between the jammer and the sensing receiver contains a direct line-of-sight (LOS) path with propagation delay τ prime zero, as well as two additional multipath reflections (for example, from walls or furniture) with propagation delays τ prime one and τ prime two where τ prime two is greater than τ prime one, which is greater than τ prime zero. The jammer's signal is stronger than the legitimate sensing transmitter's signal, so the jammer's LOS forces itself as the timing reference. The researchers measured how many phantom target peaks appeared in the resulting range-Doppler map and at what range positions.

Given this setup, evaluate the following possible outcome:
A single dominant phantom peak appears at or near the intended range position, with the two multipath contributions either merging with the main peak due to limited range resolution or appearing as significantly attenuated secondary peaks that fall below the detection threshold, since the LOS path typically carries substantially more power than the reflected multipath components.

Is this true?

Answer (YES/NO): NO